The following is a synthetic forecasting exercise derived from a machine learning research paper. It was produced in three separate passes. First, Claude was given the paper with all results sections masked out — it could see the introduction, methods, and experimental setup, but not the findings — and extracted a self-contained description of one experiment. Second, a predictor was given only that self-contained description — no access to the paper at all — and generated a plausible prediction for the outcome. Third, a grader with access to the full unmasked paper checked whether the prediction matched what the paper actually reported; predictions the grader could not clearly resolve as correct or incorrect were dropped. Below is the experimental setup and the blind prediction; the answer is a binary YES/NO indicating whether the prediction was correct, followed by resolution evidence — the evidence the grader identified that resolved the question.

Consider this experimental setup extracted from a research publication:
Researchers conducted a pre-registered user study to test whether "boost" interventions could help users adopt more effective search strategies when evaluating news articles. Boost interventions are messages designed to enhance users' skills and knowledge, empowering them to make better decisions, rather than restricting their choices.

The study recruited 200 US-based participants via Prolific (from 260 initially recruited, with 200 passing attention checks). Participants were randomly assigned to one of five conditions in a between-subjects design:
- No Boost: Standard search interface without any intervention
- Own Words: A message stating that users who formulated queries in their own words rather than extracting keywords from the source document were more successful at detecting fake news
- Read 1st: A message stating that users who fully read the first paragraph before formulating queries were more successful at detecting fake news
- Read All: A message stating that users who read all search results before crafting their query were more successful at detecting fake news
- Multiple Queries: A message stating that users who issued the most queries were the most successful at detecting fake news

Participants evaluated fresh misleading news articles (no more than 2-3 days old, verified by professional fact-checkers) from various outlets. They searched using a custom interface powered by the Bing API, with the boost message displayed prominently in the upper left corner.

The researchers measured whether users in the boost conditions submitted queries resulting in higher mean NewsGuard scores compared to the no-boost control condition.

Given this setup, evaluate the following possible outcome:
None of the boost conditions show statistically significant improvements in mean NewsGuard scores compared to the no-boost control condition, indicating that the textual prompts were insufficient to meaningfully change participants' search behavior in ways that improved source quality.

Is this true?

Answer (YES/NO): YES